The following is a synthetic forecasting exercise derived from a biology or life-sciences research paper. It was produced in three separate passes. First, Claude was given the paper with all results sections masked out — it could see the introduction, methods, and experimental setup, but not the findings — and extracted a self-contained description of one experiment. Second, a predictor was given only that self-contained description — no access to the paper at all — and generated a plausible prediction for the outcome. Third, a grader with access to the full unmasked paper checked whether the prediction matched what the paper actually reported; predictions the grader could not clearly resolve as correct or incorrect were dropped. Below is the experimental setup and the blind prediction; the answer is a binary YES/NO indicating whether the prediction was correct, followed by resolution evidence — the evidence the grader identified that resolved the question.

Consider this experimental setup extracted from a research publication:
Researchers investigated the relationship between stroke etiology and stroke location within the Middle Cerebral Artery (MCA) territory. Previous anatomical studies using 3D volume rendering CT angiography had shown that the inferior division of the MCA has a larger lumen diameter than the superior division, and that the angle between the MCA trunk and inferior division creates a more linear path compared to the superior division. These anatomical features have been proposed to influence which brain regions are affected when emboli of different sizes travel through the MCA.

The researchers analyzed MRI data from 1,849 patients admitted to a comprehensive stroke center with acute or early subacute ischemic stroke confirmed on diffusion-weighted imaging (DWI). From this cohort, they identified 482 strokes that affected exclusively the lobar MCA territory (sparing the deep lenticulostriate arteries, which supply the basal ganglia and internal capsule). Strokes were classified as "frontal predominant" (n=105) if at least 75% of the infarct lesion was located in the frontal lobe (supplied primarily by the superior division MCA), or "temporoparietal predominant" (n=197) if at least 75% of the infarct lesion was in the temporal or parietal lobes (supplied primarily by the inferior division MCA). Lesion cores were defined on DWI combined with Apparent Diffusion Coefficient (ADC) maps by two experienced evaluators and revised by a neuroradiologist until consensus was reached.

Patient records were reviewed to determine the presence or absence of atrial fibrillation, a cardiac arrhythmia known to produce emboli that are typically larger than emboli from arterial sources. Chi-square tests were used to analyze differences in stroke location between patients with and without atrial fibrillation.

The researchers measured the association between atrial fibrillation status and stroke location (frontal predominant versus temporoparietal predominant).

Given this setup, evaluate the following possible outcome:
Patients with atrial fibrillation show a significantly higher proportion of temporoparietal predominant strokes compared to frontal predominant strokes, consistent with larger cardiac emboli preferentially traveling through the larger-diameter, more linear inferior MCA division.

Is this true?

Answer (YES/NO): YES